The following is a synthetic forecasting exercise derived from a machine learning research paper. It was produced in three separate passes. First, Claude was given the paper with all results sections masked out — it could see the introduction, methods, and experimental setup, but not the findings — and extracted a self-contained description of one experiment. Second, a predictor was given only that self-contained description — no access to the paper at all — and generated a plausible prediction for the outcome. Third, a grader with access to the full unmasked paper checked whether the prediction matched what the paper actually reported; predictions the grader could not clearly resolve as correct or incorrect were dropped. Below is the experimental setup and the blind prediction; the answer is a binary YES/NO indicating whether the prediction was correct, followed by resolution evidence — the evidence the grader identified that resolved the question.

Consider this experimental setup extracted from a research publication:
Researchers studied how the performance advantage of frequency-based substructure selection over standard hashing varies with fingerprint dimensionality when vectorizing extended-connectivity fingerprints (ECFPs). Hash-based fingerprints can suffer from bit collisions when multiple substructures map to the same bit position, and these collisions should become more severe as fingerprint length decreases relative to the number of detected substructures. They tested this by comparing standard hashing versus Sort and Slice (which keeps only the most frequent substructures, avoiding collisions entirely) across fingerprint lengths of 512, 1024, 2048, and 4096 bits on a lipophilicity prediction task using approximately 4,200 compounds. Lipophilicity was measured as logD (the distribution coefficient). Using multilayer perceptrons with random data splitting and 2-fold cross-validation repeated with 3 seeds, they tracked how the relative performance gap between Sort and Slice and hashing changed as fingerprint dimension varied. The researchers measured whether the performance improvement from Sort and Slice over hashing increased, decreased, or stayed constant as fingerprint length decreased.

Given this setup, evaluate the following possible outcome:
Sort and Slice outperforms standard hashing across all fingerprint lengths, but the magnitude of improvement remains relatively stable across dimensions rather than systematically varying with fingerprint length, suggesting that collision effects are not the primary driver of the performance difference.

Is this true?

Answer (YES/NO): NO